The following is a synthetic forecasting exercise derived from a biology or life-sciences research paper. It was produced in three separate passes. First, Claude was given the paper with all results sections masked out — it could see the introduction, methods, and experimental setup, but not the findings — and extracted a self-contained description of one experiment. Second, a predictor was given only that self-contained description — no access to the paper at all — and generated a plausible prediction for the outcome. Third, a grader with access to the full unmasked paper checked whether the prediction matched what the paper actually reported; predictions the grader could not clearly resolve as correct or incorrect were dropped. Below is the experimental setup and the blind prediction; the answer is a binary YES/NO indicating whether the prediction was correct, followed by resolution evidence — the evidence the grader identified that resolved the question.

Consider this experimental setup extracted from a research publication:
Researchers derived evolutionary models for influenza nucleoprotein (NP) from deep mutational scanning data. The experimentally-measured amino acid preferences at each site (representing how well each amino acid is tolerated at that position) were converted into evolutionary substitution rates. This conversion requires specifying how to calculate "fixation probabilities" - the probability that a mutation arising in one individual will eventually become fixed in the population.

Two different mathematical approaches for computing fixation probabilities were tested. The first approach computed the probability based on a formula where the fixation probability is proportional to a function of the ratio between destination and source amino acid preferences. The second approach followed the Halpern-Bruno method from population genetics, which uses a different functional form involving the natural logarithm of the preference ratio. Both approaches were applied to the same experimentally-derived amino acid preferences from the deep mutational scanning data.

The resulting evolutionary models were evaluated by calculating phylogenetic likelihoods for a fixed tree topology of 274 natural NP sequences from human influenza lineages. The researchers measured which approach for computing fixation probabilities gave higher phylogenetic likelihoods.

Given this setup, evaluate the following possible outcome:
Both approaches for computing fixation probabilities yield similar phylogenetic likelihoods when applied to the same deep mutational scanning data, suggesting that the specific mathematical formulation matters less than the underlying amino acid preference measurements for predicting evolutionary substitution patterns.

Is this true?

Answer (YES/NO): NO